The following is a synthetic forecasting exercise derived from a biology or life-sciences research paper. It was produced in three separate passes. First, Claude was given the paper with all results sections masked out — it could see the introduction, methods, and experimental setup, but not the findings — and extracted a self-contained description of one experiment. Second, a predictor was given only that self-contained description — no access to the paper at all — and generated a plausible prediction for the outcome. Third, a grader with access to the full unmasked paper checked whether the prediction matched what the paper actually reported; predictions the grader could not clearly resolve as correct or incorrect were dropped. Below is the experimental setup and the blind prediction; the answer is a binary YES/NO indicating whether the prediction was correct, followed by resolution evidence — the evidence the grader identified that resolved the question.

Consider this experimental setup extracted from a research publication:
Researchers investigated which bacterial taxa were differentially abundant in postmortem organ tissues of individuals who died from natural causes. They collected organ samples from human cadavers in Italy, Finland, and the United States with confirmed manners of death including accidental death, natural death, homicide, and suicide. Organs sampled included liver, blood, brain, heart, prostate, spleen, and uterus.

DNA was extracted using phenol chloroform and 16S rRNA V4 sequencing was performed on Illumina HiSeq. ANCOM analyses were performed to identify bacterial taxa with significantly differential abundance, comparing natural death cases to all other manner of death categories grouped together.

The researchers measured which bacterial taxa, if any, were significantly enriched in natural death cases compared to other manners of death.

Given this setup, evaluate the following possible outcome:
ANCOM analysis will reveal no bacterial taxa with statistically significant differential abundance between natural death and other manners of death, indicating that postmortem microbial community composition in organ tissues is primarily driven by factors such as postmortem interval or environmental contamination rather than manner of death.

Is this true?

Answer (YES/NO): NO